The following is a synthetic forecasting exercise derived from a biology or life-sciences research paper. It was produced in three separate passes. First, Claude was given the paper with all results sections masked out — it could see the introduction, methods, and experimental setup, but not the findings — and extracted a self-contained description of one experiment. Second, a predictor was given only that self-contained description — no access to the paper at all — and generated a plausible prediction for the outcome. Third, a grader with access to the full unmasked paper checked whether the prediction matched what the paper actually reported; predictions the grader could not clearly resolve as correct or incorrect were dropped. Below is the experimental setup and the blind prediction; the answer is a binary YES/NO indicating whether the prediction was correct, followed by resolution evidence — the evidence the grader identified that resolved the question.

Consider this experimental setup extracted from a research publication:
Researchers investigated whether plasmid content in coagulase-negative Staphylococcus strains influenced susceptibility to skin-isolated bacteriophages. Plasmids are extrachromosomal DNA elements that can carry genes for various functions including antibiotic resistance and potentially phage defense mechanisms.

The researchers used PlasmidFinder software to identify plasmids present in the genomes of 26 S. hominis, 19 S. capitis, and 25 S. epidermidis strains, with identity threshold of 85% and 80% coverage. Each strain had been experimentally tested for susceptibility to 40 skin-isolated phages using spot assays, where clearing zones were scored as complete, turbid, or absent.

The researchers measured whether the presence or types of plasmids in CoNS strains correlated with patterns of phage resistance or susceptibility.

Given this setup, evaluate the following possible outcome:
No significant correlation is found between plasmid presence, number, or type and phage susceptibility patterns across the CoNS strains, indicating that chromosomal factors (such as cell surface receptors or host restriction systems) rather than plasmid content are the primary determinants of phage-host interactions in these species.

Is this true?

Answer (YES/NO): YES